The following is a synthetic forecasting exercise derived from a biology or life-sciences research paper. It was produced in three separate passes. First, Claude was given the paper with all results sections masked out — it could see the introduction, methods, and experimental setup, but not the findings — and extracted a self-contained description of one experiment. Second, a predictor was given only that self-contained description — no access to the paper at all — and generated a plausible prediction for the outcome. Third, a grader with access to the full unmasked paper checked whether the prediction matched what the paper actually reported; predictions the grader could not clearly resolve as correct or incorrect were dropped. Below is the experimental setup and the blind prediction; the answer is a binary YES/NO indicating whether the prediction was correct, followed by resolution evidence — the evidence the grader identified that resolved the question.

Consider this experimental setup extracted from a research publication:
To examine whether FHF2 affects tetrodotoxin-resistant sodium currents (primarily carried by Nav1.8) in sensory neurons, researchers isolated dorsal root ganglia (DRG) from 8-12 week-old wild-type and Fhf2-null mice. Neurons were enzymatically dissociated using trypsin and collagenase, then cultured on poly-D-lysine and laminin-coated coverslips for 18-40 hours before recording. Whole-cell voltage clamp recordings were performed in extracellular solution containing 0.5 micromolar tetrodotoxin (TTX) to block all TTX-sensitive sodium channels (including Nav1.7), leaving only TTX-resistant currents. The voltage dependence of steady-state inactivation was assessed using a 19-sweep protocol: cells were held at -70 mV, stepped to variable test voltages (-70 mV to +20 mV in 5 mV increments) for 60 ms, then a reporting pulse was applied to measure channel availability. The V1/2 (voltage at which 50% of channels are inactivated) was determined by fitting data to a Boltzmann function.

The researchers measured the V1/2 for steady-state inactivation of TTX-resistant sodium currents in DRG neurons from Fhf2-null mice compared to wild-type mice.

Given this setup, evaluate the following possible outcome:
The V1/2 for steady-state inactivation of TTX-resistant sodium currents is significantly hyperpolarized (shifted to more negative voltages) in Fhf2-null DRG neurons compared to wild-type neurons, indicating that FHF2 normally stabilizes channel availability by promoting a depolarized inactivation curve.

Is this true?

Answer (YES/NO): NO